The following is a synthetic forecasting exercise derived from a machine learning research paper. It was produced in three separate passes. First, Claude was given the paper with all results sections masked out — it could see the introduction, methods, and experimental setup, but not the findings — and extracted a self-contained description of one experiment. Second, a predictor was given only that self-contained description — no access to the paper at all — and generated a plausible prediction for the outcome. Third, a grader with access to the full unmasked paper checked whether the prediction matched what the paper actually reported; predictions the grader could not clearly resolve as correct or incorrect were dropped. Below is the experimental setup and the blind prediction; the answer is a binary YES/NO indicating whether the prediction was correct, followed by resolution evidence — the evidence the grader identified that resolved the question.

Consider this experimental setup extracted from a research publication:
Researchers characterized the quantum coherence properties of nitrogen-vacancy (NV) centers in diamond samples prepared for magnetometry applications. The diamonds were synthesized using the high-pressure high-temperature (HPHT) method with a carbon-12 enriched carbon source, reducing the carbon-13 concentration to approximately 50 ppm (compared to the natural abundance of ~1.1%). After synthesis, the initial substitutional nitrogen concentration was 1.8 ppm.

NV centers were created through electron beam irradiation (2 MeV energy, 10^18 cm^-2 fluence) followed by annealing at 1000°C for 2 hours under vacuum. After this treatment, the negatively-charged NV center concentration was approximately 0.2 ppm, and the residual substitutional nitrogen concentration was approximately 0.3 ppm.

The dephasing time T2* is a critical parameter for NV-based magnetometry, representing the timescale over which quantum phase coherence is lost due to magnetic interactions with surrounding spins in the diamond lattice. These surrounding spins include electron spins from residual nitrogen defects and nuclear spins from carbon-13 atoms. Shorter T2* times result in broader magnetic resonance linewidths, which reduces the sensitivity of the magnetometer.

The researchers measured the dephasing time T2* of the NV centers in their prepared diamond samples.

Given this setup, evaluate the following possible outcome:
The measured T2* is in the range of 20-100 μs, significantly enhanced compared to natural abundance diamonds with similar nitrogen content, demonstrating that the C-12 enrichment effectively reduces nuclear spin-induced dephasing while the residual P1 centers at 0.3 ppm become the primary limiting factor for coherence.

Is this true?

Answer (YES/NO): NO